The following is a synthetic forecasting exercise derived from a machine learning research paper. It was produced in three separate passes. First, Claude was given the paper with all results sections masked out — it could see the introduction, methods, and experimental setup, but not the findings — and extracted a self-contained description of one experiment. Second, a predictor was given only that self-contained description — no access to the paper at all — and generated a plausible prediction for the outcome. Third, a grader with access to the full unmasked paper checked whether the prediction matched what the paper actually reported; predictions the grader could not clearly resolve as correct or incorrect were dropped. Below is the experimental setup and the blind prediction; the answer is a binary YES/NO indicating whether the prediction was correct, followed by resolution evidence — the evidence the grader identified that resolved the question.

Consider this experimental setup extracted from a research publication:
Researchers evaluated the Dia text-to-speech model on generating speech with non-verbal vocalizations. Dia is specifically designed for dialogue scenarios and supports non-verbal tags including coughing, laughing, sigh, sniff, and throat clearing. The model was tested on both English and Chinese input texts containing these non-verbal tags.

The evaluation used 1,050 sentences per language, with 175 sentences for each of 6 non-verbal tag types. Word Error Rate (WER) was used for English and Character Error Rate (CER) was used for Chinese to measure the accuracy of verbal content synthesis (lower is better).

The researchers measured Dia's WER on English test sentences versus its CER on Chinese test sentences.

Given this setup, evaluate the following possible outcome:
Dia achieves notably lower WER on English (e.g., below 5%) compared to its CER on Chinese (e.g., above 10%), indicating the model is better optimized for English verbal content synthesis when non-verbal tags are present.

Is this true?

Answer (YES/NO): NO